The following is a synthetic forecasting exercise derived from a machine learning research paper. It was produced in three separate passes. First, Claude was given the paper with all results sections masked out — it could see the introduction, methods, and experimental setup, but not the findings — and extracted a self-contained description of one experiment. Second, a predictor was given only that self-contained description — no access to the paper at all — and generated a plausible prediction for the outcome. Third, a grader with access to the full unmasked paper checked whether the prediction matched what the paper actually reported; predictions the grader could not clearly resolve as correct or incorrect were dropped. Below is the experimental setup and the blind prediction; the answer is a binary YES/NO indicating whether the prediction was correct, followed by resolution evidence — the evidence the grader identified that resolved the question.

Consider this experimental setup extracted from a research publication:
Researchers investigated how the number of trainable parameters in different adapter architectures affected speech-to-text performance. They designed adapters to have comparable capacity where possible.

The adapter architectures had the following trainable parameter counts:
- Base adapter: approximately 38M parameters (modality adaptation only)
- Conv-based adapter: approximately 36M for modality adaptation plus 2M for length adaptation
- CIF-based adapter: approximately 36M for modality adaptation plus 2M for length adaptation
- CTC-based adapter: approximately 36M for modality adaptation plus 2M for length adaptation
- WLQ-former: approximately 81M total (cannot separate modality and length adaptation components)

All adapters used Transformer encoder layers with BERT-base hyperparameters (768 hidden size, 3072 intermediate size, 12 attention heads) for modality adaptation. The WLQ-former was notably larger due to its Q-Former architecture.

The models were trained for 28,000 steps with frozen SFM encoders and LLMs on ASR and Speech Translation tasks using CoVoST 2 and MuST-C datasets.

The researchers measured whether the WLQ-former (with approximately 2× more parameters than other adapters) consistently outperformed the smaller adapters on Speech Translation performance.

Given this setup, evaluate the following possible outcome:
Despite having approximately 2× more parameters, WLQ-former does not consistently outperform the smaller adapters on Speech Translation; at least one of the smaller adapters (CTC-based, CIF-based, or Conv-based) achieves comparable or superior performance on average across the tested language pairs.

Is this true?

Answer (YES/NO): YES